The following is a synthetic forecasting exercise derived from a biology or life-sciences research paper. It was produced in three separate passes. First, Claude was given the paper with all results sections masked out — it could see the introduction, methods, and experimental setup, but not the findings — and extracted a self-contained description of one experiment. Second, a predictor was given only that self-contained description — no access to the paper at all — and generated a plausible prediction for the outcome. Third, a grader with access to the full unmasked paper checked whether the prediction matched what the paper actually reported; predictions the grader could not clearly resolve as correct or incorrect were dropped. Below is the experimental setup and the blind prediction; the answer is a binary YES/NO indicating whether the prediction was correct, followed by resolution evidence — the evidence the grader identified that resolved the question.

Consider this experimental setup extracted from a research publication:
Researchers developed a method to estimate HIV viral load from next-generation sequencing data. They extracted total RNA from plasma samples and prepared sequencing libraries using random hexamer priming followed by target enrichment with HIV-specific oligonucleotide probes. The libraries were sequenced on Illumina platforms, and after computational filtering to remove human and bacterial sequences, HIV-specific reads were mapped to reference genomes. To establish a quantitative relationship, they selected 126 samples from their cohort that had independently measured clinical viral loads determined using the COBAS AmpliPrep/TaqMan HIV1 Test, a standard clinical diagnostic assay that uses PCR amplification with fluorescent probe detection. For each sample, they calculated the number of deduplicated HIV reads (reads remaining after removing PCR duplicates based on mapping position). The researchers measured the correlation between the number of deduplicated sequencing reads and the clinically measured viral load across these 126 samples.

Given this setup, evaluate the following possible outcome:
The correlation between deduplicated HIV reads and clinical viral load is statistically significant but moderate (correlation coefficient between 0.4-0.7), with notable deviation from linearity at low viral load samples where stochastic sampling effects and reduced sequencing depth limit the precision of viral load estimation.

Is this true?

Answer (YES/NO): NO